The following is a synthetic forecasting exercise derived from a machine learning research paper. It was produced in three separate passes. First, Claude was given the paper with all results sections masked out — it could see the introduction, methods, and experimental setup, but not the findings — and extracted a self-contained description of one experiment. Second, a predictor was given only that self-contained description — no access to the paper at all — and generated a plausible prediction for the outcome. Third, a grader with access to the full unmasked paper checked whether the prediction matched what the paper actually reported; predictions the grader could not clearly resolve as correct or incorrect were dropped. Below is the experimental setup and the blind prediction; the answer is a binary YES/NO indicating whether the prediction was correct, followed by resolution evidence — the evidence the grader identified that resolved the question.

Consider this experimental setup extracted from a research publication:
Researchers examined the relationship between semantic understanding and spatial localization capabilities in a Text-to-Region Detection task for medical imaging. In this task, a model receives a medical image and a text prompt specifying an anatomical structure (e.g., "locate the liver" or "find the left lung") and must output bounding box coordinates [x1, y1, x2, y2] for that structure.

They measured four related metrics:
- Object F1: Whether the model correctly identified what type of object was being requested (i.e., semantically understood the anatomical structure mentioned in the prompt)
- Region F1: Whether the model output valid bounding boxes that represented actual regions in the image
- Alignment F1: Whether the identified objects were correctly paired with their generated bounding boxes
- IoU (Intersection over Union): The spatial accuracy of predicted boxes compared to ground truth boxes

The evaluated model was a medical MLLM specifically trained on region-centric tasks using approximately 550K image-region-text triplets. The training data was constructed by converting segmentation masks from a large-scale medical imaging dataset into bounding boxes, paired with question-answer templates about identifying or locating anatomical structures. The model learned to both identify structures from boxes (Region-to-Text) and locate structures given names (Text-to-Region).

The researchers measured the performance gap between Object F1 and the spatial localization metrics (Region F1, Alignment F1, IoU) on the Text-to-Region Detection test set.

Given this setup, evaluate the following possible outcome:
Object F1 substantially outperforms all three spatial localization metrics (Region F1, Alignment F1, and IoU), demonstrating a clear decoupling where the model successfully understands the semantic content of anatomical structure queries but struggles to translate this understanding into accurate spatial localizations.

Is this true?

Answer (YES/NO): YES